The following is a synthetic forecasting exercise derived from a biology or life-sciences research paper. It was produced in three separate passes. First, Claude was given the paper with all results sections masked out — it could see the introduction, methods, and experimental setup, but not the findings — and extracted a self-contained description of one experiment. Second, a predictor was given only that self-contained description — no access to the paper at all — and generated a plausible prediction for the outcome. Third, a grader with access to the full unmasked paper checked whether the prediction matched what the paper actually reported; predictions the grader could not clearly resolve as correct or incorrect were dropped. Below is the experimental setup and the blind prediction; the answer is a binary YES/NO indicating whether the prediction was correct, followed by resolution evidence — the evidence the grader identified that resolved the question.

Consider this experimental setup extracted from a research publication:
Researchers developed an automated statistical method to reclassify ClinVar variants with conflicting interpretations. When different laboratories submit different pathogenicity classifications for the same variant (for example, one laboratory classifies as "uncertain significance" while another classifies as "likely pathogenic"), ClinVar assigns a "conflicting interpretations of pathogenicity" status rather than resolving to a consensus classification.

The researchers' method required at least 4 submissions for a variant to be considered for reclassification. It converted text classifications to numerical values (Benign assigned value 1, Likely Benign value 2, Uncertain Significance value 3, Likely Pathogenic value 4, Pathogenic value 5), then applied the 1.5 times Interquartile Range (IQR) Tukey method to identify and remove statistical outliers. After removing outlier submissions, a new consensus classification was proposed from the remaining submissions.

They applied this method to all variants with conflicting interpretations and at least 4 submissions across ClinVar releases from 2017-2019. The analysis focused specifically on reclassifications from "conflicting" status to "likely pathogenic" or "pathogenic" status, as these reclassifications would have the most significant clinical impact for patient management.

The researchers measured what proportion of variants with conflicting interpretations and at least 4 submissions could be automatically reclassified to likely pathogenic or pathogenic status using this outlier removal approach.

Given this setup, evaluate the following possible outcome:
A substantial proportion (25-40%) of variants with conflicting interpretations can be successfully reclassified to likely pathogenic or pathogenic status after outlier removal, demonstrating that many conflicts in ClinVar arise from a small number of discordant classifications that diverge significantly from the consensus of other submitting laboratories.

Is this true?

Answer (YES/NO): NO